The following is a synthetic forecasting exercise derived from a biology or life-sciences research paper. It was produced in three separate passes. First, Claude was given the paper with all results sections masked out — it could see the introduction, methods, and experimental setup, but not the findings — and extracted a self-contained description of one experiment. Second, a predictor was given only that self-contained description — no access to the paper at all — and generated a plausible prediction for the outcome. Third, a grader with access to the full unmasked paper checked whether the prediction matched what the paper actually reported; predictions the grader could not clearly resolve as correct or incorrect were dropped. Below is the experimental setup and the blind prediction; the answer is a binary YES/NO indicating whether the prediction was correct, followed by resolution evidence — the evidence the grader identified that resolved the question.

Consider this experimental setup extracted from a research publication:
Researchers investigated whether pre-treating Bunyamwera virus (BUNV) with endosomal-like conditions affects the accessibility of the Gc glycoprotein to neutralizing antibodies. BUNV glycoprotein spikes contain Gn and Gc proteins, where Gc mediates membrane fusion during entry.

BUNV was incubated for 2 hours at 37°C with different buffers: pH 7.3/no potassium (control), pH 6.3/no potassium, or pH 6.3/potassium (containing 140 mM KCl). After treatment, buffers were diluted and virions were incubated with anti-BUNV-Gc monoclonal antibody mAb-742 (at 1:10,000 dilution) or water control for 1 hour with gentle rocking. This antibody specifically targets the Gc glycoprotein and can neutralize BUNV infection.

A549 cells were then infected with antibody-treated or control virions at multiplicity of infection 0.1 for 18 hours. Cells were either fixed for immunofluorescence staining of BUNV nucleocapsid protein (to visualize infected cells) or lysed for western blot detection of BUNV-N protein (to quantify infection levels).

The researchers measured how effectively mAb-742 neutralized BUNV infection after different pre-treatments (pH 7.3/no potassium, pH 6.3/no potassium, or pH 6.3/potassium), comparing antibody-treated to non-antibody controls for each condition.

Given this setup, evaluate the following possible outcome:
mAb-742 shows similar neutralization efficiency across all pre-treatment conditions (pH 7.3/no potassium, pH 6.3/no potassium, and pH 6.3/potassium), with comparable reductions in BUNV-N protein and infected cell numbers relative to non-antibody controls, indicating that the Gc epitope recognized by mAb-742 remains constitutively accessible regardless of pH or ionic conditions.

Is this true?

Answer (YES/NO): YES